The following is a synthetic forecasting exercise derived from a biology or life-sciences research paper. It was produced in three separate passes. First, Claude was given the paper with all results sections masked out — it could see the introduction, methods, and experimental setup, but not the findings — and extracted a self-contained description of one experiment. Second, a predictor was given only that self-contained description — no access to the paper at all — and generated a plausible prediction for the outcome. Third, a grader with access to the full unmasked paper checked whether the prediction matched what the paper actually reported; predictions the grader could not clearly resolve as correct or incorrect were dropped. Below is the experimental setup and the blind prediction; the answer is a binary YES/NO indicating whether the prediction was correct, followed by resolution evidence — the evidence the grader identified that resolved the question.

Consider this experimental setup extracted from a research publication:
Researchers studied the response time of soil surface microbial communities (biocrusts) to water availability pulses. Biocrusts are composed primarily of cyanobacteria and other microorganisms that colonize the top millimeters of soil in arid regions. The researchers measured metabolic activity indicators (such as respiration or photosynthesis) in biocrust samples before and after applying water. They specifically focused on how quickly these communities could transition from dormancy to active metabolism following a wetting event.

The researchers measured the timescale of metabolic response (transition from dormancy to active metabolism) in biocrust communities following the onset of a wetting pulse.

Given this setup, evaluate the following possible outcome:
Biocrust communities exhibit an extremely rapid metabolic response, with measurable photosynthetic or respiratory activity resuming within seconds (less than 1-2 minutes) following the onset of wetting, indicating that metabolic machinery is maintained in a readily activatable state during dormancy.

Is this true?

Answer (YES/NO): NO